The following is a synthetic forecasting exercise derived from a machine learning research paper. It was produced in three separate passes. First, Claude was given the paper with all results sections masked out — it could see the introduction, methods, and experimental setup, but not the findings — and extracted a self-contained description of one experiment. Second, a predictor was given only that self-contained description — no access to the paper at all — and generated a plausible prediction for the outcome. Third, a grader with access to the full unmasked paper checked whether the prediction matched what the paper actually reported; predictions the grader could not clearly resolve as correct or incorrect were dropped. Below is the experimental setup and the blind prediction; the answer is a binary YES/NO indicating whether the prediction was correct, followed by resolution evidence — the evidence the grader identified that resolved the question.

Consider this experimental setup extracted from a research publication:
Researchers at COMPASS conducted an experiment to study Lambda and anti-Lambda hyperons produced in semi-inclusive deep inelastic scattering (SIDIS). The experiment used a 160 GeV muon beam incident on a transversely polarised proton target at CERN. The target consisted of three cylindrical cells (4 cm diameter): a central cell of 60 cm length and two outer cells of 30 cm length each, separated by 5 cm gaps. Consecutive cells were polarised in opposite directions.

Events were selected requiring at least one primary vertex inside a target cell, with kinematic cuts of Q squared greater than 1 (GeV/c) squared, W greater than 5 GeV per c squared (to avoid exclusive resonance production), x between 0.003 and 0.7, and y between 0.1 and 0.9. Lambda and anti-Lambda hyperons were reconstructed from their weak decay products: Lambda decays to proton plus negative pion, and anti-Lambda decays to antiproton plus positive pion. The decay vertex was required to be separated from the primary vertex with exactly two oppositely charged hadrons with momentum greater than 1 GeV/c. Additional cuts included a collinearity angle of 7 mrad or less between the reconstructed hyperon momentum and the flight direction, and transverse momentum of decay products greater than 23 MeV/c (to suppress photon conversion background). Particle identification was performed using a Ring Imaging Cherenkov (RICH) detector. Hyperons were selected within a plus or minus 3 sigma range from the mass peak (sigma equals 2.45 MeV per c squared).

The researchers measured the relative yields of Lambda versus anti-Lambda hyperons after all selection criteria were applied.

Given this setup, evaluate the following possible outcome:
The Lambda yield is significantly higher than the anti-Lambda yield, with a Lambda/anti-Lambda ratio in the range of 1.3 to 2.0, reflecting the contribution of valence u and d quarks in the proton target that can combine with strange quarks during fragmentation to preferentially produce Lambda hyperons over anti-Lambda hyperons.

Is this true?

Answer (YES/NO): NO